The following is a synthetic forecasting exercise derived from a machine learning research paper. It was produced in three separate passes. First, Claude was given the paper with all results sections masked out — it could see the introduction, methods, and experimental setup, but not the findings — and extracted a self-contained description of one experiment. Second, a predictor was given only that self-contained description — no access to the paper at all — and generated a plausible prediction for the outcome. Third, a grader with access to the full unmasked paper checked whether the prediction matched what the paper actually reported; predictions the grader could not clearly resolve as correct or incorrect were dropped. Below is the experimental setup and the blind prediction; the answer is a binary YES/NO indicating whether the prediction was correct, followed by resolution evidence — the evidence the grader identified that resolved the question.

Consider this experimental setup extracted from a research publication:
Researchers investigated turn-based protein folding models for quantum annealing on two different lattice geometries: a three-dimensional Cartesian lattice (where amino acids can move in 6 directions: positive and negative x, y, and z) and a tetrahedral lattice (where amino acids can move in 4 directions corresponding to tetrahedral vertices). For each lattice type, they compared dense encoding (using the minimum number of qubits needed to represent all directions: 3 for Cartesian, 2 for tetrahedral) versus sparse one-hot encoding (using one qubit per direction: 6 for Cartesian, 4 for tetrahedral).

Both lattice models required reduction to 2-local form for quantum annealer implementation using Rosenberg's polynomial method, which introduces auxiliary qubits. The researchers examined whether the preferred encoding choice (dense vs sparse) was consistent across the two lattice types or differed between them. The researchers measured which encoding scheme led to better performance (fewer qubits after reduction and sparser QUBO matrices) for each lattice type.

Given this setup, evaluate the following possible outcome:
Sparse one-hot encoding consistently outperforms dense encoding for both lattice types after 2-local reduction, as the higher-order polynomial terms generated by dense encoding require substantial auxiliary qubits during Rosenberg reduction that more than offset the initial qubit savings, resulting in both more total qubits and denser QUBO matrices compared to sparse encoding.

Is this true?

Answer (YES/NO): NO